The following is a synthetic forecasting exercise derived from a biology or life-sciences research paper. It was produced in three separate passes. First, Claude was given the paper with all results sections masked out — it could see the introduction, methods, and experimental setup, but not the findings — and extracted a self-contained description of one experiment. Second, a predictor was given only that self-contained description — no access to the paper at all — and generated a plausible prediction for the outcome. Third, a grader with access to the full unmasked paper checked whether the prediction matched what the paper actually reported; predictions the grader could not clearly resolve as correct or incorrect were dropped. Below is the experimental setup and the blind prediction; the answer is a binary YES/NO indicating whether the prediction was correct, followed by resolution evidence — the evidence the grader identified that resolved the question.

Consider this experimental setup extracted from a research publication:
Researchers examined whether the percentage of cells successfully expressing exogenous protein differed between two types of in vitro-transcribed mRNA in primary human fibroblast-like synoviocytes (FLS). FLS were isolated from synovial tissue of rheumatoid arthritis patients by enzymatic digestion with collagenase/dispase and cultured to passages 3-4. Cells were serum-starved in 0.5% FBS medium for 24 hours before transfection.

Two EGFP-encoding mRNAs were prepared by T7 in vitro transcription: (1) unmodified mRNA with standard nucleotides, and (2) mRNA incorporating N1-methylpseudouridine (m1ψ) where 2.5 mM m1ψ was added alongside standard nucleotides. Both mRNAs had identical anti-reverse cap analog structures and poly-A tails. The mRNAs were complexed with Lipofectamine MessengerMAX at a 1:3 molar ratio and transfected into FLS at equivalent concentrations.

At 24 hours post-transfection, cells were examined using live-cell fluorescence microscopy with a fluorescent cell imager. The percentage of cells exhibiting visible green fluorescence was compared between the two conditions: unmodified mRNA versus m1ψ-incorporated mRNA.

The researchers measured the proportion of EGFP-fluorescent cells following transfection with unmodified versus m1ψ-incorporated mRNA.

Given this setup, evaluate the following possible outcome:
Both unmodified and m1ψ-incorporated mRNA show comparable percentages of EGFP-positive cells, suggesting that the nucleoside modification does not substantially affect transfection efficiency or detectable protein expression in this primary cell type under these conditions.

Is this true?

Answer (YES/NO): NO